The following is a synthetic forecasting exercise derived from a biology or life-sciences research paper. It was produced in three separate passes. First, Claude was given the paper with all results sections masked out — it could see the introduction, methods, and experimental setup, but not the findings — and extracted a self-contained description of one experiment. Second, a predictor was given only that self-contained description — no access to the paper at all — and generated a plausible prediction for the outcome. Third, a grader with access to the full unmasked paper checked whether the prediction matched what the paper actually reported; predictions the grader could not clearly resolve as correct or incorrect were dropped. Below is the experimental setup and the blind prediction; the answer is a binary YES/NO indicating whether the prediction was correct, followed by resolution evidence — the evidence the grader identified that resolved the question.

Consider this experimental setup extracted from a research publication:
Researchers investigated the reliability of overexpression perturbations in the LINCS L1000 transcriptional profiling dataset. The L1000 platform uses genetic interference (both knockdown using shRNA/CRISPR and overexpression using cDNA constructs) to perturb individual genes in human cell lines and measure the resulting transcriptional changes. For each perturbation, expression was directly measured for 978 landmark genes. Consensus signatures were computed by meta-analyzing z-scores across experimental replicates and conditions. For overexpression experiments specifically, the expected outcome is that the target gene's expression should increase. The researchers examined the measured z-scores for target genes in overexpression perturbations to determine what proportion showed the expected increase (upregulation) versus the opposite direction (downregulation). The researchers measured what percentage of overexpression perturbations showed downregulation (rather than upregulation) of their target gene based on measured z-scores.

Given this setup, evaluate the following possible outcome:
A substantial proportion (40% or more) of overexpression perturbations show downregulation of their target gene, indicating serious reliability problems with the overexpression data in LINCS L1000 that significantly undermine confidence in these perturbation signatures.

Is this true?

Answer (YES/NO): NO